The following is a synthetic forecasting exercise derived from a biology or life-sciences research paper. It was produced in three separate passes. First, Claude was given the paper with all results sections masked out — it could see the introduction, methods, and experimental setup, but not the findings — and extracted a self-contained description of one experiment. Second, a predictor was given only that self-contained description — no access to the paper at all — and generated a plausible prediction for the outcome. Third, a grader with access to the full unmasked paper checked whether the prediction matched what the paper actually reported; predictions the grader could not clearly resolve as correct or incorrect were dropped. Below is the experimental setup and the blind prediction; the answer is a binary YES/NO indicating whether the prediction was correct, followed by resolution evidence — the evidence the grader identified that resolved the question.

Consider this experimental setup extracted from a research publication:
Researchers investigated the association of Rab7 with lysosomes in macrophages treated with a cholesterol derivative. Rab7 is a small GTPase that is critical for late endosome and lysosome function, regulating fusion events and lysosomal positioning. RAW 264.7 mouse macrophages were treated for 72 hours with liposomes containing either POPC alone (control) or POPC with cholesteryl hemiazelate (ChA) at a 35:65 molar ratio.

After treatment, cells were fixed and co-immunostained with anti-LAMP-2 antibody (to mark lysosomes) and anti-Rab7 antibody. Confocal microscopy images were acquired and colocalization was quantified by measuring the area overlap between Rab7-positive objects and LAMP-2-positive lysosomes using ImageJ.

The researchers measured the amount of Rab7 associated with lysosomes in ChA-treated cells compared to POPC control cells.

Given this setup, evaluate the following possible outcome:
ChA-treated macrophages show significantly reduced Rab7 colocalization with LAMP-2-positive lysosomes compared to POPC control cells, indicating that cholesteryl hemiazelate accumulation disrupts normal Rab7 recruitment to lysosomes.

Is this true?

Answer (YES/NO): NO